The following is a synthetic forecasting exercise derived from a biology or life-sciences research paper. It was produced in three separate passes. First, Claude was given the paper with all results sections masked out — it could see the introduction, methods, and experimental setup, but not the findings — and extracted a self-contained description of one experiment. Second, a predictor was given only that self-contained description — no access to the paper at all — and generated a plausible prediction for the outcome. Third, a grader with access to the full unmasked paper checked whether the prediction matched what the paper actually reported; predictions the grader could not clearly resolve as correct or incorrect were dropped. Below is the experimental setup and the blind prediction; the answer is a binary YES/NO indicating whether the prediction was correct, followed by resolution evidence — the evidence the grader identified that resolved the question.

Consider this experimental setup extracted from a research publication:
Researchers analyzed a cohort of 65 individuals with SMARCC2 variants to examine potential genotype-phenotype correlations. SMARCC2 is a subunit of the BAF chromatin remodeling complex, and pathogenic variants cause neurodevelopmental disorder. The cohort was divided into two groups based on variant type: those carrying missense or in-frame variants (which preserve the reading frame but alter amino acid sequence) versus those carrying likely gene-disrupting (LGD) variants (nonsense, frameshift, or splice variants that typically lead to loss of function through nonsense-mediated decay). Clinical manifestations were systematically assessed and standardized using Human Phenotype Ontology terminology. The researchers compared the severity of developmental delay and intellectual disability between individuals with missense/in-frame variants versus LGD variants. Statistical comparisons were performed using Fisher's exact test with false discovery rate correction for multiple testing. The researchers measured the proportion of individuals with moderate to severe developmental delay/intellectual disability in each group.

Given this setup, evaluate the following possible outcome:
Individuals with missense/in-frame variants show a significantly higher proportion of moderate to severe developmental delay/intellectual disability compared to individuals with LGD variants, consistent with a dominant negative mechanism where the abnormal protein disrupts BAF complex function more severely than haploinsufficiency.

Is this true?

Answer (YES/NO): YES